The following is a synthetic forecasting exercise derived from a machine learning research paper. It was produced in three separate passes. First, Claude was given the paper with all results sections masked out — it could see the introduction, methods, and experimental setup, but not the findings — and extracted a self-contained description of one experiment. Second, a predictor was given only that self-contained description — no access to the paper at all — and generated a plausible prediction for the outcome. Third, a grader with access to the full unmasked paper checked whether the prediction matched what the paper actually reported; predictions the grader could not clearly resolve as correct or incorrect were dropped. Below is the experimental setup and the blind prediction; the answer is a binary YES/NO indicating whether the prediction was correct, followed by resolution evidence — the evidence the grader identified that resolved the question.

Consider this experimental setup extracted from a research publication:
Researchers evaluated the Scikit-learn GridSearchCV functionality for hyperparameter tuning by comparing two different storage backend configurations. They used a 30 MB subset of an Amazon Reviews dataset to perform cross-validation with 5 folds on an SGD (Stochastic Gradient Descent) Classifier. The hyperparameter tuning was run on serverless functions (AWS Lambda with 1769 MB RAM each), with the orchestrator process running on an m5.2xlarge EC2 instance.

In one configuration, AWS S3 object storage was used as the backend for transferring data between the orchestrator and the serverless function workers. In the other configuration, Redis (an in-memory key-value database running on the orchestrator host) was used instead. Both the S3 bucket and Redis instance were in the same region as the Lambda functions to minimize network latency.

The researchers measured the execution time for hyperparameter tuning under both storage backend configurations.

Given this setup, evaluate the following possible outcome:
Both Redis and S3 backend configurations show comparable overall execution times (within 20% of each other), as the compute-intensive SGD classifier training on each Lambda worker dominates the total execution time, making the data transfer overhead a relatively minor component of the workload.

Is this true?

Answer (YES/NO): NO